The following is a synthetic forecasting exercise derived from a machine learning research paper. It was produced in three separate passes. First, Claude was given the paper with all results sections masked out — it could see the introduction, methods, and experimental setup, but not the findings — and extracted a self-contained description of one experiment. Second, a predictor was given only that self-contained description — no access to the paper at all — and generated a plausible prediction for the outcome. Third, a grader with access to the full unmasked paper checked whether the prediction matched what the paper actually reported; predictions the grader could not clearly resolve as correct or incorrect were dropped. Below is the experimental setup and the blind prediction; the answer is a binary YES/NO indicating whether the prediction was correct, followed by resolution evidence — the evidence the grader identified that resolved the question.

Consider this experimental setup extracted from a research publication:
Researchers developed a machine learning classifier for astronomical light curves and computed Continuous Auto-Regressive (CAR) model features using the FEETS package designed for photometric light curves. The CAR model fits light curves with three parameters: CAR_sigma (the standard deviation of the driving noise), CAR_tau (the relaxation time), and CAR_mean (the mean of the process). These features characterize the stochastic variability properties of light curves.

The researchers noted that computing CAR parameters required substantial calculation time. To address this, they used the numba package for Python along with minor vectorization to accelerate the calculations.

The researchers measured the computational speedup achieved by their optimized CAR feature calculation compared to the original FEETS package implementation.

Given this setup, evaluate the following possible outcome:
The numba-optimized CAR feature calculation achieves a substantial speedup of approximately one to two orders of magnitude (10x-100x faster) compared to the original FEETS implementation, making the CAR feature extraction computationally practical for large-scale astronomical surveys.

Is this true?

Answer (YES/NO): YES